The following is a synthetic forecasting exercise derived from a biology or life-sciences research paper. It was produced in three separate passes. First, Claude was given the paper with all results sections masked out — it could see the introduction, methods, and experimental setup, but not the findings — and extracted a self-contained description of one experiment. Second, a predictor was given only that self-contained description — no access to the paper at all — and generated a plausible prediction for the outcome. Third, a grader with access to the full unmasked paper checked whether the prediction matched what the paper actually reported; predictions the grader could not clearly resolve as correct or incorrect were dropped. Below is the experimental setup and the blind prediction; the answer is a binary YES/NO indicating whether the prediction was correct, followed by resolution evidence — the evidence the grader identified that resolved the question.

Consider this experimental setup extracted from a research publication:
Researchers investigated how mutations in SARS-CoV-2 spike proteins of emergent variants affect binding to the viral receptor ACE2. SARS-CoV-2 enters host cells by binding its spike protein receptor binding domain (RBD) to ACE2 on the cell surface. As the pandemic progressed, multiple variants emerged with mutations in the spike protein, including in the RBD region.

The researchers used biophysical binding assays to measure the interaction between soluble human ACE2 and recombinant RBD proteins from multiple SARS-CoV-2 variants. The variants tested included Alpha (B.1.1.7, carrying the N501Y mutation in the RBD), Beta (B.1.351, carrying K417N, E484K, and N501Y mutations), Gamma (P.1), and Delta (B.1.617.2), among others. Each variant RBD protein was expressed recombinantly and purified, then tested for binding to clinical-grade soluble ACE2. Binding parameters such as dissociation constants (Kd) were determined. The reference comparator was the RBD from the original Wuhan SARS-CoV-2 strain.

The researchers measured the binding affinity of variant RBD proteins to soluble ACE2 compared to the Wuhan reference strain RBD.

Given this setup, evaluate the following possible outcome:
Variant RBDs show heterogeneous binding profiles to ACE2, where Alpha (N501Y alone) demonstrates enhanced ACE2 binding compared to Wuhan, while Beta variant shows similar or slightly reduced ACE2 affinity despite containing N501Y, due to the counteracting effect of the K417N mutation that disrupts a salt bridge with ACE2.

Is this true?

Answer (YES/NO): NO